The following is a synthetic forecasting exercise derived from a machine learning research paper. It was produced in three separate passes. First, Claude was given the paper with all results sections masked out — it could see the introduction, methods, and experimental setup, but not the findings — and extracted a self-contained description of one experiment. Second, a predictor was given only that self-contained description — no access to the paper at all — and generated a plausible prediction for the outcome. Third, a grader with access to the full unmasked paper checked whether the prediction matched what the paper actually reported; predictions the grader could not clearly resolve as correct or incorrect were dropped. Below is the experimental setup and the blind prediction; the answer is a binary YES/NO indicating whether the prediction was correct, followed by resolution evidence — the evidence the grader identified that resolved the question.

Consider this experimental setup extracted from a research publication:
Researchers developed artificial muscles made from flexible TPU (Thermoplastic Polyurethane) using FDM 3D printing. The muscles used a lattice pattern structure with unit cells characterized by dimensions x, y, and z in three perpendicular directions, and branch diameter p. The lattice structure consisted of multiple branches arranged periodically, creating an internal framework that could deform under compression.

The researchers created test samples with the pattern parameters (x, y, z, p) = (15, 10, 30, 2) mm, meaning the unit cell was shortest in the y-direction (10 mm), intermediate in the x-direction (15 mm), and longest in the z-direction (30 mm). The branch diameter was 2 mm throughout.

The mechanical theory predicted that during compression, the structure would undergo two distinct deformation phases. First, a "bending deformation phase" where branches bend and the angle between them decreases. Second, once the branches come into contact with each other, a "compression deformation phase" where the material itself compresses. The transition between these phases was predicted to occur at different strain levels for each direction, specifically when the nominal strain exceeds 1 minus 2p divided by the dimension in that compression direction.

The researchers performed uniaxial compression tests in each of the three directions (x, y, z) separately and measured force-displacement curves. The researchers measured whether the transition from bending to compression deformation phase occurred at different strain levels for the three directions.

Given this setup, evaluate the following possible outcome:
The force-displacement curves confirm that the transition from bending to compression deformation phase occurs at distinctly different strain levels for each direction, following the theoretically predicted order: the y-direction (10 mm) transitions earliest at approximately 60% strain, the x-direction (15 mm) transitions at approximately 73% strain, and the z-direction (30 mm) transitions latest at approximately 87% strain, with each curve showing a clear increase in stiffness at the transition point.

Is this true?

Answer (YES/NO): NO